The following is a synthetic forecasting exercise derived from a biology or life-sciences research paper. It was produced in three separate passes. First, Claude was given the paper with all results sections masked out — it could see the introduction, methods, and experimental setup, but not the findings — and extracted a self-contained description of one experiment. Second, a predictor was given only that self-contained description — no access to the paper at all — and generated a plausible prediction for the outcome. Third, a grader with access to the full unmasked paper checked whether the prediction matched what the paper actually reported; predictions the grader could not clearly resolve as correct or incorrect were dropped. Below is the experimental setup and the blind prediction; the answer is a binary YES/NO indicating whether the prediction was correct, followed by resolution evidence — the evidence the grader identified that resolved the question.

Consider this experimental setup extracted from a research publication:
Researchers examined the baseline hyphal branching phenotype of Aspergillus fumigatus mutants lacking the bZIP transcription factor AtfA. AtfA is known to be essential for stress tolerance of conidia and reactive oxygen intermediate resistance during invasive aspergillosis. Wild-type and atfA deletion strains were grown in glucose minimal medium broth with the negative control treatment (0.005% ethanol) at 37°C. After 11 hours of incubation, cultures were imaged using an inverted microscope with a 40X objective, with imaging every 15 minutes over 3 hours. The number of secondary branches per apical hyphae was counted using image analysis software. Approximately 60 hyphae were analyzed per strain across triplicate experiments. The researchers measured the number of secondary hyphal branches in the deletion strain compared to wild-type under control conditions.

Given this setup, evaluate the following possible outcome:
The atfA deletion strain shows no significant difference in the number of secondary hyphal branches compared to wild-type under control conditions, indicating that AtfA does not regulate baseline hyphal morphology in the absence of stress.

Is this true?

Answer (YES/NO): NO